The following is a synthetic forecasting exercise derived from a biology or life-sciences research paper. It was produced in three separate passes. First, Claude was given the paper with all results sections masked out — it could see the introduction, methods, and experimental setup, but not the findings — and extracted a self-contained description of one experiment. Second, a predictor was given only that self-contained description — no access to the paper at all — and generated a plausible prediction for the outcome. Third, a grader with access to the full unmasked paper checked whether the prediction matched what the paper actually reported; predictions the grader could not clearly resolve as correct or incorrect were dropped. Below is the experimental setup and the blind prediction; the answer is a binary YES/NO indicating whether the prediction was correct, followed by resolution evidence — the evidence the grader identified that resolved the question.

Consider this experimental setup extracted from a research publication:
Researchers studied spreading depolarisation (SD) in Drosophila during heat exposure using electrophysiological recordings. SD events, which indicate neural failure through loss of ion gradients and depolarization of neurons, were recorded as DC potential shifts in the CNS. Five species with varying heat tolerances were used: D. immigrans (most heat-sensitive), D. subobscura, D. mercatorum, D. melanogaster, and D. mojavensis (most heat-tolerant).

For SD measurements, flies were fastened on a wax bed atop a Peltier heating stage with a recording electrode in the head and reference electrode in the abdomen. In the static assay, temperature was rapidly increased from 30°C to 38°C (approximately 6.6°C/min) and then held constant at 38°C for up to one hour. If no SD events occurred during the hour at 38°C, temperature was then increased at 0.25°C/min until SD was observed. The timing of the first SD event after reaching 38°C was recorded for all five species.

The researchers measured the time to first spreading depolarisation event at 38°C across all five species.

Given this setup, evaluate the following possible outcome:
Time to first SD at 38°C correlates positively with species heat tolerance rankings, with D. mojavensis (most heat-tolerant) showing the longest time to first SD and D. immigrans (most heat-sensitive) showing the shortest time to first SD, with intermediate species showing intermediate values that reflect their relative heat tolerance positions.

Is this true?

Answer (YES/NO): NO